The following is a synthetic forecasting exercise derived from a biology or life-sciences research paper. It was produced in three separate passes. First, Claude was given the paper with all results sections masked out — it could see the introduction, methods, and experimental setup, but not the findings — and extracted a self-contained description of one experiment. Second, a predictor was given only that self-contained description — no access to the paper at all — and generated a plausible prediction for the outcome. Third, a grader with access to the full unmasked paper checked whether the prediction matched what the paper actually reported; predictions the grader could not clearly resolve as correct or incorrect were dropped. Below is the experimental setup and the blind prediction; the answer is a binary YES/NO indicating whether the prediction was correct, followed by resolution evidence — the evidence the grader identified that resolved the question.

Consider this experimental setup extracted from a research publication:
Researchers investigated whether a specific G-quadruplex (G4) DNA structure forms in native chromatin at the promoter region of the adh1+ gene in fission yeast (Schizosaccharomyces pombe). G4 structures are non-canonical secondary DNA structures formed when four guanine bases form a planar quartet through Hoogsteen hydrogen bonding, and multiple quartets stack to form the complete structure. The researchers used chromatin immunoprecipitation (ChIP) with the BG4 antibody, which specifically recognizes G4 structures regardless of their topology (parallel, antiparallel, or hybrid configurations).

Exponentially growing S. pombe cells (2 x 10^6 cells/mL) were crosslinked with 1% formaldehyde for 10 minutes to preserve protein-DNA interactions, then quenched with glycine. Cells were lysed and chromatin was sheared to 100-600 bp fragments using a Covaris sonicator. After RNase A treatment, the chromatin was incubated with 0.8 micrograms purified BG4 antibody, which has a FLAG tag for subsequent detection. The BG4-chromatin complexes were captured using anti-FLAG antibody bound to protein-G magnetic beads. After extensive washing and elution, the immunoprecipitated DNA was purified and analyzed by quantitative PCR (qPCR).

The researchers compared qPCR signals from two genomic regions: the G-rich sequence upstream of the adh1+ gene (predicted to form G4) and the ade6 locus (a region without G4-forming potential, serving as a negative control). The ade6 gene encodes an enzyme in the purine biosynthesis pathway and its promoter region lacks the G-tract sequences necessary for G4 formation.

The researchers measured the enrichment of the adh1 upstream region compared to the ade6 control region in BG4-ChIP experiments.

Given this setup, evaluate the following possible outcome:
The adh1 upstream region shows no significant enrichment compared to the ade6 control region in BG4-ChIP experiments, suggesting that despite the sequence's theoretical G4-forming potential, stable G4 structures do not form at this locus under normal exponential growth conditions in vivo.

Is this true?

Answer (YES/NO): NO